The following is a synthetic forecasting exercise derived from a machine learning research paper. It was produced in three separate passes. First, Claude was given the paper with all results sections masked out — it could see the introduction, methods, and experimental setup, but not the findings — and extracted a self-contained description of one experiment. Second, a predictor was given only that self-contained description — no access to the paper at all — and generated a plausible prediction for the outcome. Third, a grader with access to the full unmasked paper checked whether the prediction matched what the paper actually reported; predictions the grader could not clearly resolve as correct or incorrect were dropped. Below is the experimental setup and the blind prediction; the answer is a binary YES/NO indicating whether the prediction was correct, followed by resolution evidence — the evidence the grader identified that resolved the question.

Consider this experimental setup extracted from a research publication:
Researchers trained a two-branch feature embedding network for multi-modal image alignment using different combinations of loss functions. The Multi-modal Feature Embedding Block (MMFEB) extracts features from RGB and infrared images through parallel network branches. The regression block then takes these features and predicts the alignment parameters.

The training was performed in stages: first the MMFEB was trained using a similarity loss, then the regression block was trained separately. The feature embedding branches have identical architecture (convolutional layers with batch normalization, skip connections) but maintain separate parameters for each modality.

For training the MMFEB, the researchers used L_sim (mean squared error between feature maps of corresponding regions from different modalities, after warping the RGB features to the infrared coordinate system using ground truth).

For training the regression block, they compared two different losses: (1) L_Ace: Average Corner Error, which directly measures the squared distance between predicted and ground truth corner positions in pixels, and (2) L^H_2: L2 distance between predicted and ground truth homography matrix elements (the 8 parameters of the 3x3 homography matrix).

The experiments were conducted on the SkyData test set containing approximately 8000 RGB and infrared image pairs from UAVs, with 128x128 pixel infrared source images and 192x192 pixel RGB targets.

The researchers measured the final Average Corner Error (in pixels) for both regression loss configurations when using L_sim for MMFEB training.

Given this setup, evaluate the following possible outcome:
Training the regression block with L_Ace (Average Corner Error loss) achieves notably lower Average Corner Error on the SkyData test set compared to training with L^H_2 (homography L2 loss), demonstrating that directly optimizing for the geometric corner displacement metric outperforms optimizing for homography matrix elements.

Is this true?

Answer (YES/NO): YES